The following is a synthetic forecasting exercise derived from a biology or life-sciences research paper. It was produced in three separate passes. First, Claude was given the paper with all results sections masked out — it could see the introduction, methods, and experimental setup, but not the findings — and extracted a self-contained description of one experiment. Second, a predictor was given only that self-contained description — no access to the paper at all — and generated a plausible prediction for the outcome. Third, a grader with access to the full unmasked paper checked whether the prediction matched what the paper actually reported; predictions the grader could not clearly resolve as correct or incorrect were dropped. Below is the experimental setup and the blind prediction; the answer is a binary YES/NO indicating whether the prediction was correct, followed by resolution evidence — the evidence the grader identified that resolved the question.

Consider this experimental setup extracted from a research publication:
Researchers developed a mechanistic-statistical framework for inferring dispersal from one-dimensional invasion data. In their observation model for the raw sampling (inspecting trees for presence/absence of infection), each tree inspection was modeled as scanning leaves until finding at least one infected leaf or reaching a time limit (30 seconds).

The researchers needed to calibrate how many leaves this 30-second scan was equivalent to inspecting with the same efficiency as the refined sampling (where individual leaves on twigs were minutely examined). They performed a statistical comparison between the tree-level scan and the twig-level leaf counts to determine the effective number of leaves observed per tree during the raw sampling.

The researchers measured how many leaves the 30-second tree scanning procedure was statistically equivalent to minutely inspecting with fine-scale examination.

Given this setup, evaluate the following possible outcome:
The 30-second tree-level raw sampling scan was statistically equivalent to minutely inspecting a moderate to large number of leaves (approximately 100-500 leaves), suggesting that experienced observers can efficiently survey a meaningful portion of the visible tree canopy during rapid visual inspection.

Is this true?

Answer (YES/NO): NO